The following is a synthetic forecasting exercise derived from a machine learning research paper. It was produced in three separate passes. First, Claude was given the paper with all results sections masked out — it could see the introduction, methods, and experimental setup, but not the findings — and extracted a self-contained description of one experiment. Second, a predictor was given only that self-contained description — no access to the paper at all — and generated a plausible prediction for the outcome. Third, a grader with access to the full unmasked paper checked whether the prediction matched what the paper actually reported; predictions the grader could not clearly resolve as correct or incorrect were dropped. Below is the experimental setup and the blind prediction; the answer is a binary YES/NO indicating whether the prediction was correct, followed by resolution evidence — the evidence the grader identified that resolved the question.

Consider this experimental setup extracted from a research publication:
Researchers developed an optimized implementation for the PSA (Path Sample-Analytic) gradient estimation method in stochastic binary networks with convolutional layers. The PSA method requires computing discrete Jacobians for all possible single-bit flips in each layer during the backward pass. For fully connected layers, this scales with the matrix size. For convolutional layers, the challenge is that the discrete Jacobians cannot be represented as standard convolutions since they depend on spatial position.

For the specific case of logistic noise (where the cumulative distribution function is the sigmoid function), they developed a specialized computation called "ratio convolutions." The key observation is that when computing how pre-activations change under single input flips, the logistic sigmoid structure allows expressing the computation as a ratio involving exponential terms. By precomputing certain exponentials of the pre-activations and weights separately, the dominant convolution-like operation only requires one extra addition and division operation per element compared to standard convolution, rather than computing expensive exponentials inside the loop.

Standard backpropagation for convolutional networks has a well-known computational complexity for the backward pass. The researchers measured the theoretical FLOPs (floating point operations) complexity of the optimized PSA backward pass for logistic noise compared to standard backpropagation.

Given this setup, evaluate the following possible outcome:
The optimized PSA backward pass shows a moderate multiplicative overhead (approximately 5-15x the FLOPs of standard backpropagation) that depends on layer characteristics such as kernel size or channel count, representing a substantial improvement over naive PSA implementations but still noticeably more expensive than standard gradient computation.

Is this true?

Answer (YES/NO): NO